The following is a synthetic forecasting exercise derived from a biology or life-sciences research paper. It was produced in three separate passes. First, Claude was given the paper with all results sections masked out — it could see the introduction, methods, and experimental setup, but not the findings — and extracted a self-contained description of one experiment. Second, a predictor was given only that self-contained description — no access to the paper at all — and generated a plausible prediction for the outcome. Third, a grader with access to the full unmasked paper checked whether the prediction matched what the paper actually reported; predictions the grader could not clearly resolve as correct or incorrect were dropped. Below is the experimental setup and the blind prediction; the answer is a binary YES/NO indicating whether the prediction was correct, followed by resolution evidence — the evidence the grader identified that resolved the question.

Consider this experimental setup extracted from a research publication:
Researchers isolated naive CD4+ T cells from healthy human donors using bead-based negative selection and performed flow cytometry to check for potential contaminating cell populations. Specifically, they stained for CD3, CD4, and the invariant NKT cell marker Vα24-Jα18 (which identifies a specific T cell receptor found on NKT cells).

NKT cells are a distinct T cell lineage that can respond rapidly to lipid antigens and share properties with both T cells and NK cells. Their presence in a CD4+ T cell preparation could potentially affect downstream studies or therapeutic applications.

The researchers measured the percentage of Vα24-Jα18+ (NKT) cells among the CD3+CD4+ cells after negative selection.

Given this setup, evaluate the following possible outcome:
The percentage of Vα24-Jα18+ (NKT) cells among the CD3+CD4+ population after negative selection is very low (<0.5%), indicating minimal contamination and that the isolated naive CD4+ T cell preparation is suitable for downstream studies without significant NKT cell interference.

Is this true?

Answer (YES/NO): NO